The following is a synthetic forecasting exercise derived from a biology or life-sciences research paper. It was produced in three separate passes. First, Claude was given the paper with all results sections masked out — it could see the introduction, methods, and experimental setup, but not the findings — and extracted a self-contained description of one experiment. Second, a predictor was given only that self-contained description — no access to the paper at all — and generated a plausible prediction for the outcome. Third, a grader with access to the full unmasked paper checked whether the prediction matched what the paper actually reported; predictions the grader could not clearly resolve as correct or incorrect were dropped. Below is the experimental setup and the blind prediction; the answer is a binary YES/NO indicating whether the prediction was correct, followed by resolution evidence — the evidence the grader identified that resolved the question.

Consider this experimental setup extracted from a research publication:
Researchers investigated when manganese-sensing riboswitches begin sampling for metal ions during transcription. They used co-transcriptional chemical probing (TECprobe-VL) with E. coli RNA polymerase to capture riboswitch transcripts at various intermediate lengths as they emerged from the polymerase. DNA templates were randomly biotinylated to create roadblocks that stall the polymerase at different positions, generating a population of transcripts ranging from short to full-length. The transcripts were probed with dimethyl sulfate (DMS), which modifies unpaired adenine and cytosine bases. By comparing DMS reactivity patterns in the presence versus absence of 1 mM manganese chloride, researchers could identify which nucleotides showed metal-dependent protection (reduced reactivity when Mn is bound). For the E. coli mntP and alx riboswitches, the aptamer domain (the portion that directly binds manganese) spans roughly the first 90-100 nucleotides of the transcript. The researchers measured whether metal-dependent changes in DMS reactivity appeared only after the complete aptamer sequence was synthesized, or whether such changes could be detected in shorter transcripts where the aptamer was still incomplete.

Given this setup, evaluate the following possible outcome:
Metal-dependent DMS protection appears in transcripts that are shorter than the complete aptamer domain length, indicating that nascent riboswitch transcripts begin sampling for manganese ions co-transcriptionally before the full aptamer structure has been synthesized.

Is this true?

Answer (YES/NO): YES